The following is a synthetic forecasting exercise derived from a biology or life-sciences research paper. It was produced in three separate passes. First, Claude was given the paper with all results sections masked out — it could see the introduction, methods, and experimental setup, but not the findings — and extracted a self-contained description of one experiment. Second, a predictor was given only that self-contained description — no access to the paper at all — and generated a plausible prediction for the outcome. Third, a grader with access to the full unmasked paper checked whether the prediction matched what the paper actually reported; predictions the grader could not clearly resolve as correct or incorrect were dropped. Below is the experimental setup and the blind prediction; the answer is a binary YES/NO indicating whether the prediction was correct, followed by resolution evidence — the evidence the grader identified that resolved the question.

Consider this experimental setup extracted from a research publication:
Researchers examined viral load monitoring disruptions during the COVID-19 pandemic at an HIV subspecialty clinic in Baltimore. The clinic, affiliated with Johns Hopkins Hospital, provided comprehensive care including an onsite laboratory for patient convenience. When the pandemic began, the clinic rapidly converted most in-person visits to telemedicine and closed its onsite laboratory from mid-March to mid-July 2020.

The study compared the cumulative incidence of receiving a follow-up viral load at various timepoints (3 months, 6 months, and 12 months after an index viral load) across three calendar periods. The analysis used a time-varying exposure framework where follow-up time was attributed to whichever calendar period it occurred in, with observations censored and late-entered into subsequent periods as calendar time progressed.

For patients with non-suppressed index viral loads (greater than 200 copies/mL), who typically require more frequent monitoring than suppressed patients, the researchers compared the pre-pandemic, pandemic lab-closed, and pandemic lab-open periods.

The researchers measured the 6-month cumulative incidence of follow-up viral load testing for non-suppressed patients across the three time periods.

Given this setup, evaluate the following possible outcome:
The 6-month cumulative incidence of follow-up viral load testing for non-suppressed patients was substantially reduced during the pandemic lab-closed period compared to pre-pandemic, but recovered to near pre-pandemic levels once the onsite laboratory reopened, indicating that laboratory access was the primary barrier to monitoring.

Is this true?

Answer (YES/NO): YES